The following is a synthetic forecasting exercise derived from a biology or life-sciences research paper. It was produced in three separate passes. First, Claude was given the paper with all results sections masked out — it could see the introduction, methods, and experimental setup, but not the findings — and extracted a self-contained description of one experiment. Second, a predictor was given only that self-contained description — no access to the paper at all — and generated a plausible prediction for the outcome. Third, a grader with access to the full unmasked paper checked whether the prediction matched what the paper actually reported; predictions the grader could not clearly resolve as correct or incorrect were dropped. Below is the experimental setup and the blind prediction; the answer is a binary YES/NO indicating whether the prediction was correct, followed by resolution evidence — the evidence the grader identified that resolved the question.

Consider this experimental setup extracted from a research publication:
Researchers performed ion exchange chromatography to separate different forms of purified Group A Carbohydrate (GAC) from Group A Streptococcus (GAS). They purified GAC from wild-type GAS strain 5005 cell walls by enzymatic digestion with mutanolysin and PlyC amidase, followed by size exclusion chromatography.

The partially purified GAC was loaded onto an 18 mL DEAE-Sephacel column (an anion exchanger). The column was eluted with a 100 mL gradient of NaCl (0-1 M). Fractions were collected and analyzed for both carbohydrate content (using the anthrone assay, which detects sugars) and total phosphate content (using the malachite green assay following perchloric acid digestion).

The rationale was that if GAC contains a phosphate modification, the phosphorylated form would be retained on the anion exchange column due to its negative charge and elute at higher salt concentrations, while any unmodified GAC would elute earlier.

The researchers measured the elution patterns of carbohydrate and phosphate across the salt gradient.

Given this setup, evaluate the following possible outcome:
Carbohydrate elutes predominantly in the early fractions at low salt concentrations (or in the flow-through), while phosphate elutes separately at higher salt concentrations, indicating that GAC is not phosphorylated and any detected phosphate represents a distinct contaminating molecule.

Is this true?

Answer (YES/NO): NO